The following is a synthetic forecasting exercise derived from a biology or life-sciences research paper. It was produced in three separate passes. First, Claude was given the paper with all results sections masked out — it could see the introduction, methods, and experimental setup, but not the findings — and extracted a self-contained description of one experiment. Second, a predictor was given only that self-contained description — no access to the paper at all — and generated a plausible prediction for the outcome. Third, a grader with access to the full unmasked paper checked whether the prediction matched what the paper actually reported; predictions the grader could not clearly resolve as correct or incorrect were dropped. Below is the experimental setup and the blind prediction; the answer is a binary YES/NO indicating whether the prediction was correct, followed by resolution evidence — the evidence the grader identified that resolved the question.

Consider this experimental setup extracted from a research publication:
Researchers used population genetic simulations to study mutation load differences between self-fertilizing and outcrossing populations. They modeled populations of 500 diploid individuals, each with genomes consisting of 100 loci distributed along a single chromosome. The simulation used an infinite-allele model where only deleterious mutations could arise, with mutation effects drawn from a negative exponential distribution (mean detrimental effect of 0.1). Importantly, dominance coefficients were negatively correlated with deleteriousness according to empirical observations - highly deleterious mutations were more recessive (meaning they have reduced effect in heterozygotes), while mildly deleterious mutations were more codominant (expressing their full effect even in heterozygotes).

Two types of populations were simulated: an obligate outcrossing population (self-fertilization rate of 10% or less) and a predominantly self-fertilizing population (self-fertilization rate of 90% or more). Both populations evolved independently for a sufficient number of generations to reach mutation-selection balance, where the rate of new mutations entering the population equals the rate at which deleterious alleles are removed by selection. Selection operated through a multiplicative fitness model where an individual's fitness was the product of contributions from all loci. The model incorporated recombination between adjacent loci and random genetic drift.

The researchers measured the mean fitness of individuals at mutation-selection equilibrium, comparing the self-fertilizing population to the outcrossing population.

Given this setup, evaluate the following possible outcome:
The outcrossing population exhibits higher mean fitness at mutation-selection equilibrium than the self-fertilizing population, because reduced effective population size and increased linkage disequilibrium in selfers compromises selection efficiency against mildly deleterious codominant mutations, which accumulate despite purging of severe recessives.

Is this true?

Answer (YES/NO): NO